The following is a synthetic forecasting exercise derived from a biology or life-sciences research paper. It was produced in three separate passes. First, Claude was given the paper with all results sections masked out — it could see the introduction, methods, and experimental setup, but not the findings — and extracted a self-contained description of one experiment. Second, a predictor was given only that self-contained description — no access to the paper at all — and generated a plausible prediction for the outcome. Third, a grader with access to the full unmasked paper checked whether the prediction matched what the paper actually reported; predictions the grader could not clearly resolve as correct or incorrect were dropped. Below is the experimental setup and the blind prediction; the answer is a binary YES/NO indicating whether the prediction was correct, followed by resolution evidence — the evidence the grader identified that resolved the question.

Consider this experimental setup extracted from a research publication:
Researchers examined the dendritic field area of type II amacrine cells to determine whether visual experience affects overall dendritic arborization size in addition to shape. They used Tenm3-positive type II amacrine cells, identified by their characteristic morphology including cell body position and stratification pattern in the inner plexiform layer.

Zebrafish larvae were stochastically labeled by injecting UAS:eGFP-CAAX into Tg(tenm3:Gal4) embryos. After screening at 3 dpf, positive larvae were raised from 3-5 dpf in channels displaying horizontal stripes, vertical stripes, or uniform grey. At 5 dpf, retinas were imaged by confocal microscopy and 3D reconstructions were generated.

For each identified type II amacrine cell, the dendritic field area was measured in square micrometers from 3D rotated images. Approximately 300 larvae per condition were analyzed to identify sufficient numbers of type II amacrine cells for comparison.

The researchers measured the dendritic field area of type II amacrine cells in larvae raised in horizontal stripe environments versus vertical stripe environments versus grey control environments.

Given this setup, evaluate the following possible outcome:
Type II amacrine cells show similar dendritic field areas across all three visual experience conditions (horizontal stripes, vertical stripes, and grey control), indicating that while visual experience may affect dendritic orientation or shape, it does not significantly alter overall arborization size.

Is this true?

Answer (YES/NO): YES